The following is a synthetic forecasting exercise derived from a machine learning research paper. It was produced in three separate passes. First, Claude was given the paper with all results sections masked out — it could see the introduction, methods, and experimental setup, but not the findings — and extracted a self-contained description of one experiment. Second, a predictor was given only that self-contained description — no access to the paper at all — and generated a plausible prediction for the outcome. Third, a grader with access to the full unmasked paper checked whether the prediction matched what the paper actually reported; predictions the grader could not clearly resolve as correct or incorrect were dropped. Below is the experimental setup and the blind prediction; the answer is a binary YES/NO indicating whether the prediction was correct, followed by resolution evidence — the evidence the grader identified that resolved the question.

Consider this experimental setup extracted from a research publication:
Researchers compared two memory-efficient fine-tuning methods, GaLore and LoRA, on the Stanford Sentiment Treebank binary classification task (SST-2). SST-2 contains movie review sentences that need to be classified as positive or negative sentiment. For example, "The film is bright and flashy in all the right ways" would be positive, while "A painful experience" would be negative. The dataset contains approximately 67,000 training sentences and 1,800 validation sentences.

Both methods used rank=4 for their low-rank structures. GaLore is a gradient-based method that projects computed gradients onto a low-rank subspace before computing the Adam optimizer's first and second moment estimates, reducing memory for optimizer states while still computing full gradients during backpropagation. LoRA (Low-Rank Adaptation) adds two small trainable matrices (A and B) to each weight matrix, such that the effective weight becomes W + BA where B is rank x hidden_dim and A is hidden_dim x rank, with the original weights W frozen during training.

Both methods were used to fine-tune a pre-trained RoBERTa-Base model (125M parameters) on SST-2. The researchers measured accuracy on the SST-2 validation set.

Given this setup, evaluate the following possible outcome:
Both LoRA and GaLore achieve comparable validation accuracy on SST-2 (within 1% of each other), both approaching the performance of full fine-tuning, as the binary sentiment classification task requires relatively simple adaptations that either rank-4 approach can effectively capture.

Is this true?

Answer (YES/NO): NO